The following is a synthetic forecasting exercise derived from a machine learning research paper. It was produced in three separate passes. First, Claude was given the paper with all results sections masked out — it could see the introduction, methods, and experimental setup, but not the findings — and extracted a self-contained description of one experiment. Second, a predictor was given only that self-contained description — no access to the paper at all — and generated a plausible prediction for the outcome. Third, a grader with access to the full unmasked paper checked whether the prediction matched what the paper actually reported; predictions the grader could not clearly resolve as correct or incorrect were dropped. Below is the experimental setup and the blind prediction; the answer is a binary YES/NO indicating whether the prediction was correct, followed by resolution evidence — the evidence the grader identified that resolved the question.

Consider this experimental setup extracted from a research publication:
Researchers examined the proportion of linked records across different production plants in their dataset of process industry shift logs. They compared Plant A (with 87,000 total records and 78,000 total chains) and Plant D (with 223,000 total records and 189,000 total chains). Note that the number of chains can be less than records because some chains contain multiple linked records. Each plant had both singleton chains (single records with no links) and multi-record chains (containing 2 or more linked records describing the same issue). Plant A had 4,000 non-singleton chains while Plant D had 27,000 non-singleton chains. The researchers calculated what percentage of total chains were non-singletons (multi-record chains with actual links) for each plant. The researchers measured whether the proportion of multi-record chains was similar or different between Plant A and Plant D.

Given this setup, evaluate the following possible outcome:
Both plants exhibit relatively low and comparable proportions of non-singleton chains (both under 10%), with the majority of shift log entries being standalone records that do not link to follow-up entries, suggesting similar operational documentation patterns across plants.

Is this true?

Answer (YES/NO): NO